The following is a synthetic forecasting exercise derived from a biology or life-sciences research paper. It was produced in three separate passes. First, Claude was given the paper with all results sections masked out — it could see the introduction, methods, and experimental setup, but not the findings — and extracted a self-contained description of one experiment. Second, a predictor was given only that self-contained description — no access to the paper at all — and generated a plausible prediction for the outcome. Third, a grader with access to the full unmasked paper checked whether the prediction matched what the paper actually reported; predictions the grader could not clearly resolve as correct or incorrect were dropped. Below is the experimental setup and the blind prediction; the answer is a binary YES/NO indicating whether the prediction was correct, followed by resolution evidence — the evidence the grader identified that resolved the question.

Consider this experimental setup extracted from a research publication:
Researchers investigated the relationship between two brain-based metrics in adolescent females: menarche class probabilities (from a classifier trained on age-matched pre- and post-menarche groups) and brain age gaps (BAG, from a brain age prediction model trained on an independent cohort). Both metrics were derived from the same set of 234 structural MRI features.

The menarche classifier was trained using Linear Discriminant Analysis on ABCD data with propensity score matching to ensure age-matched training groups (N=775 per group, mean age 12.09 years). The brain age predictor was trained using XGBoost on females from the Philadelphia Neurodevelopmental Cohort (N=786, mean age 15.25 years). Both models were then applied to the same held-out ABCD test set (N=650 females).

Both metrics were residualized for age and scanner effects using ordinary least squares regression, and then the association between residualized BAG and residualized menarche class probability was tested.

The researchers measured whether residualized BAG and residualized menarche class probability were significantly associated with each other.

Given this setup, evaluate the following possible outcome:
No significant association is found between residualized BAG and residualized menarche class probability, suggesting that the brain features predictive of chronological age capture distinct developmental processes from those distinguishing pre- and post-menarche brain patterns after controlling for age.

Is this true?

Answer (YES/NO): NO